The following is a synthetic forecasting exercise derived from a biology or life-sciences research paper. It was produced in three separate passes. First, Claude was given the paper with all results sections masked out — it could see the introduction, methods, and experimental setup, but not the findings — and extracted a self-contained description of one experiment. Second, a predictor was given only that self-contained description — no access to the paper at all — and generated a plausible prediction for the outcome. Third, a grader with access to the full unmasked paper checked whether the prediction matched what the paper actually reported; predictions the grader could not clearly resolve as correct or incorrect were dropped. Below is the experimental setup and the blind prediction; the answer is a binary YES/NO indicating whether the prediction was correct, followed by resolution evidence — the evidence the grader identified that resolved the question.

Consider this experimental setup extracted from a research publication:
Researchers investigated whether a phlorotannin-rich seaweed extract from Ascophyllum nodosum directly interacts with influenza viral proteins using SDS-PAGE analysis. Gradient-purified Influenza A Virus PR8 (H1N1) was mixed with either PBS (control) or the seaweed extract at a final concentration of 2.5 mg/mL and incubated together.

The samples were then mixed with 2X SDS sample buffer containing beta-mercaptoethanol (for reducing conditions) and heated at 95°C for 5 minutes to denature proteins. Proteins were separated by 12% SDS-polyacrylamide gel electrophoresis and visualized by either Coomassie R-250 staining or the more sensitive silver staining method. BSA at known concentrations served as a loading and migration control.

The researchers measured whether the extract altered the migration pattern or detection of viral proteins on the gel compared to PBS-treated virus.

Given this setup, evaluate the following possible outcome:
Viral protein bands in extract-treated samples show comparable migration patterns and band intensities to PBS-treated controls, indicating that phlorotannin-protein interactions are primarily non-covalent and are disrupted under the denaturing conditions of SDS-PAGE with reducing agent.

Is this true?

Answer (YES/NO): NO